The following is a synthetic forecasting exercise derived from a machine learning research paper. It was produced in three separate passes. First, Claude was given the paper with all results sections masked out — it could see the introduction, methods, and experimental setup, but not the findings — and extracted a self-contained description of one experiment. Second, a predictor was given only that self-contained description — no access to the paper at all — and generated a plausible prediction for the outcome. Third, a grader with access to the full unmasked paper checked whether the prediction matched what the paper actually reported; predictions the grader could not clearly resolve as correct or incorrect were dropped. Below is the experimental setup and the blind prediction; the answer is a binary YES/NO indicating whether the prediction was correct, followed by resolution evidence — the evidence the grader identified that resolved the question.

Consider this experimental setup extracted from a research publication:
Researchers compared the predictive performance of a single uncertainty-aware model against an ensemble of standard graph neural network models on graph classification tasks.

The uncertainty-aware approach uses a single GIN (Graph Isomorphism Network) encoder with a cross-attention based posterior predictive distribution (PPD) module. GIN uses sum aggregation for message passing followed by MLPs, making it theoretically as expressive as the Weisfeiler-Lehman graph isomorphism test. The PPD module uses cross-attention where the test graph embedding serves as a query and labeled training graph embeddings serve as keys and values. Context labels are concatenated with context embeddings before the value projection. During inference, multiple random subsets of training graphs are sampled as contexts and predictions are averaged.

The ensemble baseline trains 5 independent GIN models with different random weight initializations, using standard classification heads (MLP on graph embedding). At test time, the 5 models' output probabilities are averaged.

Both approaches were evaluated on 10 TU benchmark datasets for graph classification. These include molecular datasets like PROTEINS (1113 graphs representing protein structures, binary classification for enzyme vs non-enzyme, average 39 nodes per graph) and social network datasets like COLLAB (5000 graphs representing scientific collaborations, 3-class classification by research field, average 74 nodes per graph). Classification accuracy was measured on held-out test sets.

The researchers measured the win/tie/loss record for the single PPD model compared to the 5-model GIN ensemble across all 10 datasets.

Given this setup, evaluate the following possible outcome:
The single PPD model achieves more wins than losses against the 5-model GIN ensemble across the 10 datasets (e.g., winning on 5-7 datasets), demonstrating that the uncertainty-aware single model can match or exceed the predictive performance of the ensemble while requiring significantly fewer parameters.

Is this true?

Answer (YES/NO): NO